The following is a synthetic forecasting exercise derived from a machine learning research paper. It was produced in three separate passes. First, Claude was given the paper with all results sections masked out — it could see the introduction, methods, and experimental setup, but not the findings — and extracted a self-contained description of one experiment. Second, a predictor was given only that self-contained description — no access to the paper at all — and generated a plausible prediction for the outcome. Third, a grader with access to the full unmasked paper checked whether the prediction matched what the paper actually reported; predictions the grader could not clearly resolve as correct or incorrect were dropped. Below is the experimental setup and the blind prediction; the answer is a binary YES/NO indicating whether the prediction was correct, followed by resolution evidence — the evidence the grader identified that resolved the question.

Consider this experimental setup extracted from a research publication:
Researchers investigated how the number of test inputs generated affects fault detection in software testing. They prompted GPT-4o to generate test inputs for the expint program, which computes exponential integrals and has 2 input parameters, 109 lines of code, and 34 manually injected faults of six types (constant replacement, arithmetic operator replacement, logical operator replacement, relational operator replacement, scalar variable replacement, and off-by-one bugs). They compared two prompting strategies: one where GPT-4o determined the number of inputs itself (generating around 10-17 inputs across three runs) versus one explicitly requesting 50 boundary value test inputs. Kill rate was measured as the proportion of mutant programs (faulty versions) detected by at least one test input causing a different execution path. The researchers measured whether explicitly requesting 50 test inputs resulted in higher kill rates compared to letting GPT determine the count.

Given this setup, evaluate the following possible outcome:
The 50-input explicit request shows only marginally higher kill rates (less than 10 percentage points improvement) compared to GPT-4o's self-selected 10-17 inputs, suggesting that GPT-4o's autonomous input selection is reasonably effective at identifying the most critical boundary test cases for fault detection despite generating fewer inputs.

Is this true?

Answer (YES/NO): NO